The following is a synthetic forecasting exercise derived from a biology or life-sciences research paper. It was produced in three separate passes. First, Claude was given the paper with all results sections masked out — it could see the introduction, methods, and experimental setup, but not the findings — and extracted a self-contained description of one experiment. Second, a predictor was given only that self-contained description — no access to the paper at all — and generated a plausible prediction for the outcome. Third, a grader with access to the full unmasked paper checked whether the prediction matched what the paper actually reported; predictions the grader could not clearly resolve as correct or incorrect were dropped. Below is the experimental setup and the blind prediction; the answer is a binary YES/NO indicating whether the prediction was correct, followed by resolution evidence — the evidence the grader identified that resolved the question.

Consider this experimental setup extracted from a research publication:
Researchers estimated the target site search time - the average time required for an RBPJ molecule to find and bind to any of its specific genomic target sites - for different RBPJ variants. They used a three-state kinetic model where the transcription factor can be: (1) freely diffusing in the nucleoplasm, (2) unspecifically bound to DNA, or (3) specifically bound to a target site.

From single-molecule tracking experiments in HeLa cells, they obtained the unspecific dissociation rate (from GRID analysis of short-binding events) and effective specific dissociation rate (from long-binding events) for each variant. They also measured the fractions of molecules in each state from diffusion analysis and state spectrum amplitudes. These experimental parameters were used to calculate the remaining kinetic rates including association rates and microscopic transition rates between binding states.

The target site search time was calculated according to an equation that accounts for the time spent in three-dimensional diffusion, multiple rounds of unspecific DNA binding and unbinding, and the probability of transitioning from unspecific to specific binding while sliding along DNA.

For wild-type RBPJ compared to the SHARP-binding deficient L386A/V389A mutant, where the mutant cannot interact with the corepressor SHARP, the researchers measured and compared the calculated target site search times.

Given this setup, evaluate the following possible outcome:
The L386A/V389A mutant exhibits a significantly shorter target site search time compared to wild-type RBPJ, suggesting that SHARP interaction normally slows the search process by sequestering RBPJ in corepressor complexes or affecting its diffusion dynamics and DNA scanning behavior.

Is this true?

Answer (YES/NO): NO